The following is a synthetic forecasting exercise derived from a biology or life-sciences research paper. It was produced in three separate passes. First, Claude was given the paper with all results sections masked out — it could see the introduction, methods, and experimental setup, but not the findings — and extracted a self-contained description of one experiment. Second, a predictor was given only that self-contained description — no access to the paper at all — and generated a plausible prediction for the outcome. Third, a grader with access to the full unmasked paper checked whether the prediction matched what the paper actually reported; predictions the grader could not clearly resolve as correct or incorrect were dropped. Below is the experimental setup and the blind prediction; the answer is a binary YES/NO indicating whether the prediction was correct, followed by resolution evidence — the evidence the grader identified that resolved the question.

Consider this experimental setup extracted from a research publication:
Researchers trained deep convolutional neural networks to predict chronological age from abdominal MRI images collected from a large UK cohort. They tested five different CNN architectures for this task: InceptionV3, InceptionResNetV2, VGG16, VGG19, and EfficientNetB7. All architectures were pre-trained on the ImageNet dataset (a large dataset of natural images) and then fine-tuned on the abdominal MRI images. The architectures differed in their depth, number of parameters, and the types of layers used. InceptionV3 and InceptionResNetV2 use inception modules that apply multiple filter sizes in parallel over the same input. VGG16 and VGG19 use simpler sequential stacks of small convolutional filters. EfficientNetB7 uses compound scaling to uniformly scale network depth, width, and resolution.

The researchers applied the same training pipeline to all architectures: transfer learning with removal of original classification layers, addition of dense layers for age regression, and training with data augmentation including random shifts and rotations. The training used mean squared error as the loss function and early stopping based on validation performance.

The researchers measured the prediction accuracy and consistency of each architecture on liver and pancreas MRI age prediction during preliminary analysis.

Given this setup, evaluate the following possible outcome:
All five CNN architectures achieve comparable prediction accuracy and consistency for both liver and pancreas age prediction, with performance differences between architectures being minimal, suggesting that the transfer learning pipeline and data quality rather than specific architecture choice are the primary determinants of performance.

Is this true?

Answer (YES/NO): NO